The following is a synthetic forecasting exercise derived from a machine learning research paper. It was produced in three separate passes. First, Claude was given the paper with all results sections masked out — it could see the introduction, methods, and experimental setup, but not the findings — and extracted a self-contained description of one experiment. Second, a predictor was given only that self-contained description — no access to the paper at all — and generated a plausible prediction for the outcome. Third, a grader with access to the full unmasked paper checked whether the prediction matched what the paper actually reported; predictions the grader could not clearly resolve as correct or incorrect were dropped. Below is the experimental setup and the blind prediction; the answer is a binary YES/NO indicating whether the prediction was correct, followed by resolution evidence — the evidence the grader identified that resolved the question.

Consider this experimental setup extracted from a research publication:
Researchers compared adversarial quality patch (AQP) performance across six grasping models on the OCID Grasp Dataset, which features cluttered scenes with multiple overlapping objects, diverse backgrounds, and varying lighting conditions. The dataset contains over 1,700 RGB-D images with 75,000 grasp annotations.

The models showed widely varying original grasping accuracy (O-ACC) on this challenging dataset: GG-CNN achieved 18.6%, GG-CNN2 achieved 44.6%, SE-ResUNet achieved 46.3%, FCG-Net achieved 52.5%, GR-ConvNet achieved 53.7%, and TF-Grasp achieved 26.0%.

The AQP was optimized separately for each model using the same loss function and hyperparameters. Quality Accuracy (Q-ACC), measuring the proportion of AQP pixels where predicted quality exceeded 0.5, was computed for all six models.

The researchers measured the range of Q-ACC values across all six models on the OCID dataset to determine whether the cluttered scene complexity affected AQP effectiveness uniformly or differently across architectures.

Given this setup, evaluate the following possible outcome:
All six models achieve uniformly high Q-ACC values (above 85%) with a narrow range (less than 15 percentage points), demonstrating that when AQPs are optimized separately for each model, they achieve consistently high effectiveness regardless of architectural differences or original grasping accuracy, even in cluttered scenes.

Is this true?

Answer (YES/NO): YES